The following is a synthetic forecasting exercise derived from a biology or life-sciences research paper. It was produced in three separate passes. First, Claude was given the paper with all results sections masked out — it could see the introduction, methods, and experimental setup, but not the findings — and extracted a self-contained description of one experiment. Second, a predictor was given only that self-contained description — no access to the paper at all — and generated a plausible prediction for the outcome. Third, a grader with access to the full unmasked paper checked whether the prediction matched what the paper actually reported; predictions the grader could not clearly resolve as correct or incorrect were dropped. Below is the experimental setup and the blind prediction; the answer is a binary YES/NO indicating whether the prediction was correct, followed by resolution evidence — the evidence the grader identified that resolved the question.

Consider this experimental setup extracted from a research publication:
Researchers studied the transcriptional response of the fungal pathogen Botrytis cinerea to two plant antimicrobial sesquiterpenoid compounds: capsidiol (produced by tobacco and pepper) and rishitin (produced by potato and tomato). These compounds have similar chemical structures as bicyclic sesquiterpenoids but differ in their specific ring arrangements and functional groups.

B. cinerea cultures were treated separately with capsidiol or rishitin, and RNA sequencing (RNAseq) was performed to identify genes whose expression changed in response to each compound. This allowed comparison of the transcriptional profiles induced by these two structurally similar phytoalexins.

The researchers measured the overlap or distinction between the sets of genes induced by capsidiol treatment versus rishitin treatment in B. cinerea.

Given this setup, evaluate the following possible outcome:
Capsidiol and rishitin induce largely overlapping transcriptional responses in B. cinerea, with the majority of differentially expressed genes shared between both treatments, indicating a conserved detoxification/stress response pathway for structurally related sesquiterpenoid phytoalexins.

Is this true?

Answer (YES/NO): NO